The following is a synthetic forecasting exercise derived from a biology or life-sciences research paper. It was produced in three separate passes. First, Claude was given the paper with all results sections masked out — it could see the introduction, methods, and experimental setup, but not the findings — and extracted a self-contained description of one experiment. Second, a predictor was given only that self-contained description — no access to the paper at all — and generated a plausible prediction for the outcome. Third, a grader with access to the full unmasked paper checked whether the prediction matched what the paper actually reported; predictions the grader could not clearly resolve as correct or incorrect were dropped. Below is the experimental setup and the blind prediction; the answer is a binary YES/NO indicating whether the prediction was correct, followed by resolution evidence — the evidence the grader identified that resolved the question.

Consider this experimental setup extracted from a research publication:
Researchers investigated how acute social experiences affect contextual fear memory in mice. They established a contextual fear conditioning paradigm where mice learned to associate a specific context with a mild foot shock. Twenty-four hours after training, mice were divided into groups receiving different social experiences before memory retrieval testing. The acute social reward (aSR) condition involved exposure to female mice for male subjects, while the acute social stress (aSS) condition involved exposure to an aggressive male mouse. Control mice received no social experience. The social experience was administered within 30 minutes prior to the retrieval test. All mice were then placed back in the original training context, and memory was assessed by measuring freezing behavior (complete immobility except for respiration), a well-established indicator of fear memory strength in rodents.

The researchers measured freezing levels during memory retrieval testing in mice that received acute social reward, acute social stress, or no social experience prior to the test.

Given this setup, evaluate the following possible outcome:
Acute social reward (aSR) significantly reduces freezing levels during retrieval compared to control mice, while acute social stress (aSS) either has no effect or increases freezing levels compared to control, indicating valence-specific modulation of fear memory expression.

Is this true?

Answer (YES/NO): NO